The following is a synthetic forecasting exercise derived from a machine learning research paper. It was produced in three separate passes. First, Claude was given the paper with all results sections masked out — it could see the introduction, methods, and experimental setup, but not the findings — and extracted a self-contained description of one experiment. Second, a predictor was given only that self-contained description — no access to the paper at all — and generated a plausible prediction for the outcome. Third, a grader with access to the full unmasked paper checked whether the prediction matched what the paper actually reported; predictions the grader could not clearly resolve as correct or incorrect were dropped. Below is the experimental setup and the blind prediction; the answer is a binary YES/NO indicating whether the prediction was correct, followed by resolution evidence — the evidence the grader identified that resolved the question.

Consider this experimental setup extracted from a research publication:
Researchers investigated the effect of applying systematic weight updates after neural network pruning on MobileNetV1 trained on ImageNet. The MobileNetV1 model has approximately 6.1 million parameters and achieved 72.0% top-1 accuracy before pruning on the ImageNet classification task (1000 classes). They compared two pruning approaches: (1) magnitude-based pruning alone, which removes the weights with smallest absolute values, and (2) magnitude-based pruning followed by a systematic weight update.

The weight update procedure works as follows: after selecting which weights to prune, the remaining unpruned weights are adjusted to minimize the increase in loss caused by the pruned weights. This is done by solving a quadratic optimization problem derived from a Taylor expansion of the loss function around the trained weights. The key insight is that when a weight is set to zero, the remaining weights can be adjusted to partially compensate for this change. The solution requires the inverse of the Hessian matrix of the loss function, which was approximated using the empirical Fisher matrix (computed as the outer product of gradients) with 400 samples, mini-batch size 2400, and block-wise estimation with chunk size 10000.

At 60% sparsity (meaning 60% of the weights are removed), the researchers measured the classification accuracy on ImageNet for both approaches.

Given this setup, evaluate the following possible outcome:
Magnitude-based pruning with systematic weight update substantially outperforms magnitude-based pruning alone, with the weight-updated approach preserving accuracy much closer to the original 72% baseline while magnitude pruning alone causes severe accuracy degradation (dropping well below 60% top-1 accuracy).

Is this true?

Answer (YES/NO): YES